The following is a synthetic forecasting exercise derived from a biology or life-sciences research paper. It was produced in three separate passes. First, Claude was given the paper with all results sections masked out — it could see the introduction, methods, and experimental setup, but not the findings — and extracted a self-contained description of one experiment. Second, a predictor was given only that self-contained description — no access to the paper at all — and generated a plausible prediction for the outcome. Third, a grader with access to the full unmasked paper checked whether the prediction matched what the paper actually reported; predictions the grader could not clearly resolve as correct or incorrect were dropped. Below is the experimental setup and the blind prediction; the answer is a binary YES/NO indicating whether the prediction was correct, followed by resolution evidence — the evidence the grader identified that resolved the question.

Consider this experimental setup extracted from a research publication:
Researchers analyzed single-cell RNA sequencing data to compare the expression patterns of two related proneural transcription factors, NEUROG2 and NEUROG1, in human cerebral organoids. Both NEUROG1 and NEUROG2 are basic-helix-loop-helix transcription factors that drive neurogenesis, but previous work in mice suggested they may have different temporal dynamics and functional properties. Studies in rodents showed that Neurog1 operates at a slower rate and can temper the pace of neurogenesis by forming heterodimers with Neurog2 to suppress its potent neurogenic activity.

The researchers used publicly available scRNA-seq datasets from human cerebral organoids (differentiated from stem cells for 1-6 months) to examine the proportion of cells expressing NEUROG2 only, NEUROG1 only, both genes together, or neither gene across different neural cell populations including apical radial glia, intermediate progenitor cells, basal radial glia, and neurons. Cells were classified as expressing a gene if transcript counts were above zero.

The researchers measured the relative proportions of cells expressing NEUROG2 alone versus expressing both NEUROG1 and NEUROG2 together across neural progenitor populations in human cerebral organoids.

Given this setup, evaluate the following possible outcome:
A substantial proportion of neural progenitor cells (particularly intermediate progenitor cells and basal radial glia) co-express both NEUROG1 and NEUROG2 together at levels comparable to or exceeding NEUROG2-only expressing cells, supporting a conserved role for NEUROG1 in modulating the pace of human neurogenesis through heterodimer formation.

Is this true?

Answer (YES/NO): NO